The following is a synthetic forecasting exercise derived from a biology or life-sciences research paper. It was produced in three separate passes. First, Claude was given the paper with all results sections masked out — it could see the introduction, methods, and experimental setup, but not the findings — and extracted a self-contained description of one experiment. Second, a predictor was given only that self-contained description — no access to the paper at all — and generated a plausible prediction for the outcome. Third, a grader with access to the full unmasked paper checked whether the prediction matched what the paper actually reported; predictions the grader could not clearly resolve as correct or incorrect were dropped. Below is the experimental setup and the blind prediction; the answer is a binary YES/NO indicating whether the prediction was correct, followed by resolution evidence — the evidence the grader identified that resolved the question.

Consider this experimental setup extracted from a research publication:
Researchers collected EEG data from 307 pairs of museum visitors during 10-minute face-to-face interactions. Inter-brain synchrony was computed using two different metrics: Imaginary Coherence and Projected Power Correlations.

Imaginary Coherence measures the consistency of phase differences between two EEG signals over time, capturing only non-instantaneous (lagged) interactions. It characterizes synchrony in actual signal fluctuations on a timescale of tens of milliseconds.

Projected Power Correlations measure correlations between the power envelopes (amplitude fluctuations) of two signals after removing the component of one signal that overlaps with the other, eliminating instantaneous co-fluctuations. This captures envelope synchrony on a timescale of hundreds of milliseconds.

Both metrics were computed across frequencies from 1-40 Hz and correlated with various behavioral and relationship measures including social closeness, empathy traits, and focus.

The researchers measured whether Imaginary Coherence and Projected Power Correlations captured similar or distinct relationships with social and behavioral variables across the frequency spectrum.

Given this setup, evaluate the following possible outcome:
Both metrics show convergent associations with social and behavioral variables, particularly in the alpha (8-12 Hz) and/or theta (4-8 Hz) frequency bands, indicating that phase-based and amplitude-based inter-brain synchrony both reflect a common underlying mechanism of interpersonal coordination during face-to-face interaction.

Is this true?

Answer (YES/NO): NO